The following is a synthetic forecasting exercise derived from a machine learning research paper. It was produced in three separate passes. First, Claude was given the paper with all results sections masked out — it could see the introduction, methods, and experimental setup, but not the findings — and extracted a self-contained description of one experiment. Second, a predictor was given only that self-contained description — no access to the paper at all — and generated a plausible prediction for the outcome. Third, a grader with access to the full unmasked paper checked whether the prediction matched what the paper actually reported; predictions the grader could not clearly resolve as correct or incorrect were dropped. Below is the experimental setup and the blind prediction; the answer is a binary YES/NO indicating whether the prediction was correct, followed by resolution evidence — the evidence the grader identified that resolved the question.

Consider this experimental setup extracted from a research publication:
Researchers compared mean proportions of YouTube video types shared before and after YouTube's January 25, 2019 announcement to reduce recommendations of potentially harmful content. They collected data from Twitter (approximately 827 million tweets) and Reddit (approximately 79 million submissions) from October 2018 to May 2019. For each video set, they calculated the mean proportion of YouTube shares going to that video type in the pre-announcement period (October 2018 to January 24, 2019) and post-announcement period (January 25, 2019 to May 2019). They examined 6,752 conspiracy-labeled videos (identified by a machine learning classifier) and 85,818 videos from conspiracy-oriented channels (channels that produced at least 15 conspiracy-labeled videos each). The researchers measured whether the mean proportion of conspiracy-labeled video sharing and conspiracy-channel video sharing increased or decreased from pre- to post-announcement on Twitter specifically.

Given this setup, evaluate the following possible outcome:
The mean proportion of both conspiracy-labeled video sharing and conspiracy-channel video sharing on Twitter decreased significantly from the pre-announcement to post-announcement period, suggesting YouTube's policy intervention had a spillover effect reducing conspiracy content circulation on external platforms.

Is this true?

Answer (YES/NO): NO